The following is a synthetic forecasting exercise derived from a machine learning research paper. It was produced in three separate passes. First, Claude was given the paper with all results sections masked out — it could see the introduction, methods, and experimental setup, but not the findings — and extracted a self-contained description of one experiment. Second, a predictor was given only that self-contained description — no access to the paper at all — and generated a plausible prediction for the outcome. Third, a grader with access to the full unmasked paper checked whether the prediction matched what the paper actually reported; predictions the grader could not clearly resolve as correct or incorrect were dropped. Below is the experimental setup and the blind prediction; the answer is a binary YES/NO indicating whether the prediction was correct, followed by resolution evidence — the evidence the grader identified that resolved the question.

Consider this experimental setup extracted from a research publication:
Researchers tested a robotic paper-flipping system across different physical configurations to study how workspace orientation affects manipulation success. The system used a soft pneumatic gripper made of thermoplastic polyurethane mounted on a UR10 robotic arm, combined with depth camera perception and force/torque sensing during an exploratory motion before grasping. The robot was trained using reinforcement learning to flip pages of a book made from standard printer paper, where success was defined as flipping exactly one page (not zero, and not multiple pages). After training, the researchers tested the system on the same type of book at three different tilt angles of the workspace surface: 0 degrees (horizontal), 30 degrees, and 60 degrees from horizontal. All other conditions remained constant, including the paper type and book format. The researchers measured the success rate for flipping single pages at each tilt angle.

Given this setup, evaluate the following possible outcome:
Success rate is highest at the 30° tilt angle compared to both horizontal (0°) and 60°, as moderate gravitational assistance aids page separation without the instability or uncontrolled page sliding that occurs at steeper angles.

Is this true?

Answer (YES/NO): NO